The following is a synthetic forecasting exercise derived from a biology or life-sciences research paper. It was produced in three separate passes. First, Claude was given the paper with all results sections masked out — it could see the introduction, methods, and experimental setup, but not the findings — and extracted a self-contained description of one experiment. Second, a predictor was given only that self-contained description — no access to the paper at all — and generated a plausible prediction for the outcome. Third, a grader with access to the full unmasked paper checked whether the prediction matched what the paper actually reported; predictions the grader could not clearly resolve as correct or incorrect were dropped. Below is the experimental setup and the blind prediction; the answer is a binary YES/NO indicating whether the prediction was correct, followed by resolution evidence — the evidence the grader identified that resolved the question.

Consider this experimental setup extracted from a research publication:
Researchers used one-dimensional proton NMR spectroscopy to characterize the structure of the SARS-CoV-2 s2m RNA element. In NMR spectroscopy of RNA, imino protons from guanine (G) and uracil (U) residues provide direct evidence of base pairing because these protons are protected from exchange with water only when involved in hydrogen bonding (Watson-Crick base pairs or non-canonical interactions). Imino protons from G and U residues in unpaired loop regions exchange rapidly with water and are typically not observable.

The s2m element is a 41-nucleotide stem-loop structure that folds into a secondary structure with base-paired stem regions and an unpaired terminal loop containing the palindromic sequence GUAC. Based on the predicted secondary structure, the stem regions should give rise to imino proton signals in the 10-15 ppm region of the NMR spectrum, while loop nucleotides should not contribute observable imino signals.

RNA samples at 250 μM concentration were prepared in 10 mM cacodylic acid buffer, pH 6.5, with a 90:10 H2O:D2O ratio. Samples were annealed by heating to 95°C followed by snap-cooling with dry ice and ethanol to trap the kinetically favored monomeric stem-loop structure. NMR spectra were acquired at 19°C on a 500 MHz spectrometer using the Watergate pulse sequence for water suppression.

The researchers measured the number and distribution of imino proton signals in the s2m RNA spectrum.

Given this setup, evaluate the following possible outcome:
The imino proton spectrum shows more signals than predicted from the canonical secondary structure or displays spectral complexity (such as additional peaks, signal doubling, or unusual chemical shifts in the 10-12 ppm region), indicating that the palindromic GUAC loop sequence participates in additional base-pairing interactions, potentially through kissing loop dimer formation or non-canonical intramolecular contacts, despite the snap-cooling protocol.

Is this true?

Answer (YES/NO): NO